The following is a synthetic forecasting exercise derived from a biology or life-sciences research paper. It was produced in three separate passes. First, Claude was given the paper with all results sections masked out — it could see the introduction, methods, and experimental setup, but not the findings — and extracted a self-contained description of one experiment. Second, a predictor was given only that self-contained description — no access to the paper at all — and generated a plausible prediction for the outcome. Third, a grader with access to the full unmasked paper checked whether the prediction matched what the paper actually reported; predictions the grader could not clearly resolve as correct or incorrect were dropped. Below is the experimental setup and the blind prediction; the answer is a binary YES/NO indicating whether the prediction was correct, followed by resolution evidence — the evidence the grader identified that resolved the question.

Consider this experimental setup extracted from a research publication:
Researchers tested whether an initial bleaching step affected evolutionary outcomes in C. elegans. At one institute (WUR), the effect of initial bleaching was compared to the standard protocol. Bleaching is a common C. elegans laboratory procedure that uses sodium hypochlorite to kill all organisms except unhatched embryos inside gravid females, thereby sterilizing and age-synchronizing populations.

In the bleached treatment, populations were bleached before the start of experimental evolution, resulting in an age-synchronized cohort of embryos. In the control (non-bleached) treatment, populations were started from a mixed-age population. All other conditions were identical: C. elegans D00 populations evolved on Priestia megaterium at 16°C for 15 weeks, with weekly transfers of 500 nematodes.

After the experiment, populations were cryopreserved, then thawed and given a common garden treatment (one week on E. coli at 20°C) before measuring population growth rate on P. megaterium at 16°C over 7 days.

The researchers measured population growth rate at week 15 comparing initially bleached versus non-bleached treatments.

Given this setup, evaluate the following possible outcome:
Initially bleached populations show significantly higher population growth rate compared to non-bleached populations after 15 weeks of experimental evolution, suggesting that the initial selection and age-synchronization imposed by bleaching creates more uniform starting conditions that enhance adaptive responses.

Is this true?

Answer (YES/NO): YES